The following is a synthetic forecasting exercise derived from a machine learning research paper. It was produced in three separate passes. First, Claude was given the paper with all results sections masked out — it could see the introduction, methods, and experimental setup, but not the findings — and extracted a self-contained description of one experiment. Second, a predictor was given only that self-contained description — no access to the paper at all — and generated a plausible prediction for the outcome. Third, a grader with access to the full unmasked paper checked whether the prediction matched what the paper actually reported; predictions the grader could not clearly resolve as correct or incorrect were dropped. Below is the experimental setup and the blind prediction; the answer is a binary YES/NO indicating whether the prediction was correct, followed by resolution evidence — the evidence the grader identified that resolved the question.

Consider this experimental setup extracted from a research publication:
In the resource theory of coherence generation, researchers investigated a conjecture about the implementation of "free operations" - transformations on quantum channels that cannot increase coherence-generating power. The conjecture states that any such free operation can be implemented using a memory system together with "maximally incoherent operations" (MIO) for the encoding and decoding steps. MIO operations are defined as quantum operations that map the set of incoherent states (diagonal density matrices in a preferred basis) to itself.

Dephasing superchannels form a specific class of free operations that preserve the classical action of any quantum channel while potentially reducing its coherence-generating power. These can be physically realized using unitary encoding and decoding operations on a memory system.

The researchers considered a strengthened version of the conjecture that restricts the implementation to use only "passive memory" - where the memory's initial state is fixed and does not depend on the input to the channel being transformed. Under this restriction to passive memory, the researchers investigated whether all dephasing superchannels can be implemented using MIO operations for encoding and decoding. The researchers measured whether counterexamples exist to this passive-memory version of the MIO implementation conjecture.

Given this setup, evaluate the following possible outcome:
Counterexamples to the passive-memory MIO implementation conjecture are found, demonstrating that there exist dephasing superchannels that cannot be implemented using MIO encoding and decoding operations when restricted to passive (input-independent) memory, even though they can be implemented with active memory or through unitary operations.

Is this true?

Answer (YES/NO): YES